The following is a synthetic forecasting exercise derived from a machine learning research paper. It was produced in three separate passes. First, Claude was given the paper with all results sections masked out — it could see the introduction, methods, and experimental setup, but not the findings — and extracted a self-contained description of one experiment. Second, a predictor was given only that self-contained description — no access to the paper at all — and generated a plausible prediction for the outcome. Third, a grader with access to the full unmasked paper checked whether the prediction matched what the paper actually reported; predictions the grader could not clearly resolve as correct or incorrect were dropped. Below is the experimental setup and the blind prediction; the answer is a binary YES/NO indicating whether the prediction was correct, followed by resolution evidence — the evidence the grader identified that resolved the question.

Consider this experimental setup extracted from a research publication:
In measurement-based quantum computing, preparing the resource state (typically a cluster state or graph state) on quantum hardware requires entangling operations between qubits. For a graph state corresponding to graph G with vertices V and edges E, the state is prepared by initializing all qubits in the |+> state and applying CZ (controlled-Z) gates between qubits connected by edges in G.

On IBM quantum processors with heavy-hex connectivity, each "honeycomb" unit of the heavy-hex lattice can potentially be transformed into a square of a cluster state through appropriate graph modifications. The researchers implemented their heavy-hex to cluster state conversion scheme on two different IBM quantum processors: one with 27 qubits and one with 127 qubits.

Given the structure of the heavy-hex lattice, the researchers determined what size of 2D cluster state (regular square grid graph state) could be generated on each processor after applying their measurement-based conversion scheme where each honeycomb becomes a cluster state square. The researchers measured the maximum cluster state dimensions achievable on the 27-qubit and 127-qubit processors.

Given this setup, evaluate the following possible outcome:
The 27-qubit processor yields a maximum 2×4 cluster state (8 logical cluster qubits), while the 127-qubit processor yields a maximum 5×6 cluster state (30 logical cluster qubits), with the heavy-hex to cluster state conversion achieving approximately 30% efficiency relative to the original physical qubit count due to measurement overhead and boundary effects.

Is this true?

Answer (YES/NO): NO